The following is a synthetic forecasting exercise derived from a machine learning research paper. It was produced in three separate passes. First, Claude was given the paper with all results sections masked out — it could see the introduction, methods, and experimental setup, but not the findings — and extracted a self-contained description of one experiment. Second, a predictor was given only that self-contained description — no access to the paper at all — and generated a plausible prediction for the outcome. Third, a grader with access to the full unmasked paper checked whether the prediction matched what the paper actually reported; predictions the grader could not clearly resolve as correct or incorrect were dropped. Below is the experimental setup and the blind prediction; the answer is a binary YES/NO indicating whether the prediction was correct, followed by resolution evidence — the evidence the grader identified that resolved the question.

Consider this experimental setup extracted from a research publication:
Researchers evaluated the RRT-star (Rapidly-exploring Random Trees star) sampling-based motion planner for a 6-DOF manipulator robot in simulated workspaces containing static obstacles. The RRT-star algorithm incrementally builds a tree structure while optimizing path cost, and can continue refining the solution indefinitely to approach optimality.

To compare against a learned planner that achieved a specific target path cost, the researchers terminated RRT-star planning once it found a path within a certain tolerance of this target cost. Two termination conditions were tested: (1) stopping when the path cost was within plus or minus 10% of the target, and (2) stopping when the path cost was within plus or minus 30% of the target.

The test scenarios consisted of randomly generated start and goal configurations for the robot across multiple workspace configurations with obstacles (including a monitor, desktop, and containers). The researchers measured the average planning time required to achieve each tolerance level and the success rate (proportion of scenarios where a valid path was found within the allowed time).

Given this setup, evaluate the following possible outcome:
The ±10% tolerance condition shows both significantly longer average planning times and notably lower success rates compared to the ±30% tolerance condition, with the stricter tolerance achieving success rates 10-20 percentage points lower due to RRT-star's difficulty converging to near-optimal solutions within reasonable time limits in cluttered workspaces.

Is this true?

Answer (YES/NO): NO